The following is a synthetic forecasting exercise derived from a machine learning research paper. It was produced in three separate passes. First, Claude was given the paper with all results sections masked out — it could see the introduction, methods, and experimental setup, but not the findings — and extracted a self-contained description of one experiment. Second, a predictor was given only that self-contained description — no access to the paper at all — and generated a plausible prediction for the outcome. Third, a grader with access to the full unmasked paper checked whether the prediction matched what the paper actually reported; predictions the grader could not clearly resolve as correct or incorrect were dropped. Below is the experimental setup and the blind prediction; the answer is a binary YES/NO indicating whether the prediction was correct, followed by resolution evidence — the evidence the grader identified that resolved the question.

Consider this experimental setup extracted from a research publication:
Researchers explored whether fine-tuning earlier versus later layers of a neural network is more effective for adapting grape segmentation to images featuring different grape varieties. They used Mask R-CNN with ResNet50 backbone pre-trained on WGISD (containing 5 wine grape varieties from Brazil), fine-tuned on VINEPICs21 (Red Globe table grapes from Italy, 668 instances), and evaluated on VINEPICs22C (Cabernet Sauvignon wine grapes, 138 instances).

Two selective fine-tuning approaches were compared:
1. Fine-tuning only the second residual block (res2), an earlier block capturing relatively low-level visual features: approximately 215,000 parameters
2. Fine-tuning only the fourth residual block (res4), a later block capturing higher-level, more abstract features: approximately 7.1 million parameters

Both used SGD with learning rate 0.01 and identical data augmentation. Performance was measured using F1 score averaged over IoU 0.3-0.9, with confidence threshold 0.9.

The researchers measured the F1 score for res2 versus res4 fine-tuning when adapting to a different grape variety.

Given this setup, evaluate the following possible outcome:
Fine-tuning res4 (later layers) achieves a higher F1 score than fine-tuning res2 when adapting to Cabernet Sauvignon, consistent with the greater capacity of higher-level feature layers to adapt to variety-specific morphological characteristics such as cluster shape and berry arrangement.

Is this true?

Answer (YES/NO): YES